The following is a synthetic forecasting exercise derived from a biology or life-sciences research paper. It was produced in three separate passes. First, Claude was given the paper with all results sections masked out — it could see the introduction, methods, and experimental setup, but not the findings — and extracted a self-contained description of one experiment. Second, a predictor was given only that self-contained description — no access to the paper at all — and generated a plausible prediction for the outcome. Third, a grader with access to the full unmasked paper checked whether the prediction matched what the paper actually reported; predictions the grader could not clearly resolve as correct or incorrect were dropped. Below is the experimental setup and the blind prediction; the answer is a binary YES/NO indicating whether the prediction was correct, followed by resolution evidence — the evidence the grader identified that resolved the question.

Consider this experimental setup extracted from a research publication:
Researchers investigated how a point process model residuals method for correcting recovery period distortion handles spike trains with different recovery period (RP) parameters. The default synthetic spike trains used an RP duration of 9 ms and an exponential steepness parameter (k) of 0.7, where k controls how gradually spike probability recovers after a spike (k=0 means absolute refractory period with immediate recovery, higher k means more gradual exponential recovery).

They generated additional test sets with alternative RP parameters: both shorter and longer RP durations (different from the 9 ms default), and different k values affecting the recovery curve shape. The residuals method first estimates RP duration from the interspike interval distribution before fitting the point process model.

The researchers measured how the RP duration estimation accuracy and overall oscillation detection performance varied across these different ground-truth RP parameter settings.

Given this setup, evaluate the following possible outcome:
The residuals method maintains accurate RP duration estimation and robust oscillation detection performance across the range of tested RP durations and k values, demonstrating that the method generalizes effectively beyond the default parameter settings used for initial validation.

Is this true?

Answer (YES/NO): YES